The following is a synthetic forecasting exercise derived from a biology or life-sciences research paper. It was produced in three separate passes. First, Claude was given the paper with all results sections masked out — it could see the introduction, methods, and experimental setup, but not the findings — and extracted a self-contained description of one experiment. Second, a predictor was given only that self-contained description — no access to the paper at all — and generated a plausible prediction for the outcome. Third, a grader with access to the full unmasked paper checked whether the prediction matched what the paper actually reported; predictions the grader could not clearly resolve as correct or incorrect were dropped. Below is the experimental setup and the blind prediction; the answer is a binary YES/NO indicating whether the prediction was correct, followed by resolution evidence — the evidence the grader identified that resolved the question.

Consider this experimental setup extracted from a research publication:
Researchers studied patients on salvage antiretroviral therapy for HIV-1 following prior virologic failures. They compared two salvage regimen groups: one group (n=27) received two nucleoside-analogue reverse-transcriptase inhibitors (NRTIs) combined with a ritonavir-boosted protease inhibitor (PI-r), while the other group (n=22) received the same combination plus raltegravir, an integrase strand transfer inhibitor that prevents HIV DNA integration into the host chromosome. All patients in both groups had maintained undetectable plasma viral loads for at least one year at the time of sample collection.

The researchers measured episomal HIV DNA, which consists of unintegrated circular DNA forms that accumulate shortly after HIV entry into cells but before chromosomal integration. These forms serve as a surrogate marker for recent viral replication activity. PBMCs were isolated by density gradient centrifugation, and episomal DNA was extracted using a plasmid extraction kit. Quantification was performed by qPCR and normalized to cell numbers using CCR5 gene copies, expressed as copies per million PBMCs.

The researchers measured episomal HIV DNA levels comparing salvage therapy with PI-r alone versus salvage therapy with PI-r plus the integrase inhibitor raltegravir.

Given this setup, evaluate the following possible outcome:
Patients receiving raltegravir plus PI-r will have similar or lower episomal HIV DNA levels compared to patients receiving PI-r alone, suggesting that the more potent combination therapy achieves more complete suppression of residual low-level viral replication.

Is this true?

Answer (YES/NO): YES